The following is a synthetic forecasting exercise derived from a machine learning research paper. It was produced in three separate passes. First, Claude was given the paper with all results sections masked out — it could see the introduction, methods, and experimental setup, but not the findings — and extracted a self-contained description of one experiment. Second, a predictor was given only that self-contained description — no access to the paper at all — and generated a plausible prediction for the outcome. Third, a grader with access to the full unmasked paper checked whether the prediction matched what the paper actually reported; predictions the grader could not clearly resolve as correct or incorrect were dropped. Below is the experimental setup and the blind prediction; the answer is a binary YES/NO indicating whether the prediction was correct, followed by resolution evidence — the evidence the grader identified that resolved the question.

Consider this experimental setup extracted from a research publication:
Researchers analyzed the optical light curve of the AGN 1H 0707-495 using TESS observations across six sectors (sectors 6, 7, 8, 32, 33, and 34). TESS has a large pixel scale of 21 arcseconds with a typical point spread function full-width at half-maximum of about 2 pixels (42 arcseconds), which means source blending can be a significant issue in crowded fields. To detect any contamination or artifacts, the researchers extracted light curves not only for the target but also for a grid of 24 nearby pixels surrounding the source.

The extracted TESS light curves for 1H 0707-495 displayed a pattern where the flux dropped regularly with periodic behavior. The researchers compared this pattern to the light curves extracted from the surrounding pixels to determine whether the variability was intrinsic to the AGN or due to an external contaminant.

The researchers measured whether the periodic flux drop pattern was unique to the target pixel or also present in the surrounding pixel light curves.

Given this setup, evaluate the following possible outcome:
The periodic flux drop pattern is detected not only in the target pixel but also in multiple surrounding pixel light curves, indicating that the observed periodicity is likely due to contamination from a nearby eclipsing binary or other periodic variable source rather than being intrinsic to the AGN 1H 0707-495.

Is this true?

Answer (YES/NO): YES